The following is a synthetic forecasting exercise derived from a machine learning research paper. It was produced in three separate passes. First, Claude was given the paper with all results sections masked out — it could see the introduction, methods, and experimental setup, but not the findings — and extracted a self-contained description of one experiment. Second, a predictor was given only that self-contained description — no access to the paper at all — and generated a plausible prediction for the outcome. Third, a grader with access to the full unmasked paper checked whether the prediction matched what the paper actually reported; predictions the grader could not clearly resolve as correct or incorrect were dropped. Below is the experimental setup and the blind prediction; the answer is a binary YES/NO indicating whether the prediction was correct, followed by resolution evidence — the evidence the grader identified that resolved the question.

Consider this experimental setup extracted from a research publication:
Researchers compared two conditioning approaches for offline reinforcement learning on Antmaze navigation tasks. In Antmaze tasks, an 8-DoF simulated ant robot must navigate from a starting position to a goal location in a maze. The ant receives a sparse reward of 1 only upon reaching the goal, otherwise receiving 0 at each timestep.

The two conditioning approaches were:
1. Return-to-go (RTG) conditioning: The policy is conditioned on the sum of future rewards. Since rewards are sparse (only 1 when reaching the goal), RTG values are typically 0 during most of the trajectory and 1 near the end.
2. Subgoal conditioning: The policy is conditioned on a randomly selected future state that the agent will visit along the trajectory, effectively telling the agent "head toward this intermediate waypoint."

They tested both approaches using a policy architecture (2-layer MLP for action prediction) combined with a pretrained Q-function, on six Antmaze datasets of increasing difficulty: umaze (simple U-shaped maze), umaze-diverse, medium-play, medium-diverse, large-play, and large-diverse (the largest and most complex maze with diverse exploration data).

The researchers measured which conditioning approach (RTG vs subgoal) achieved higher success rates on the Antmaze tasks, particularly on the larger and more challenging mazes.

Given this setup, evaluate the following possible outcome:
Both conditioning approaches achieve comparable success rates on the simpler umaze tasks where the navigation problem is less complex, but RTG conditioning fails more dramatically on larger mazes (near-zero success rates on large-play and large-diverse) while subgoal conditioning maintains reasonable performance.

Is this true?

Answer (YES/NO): NO